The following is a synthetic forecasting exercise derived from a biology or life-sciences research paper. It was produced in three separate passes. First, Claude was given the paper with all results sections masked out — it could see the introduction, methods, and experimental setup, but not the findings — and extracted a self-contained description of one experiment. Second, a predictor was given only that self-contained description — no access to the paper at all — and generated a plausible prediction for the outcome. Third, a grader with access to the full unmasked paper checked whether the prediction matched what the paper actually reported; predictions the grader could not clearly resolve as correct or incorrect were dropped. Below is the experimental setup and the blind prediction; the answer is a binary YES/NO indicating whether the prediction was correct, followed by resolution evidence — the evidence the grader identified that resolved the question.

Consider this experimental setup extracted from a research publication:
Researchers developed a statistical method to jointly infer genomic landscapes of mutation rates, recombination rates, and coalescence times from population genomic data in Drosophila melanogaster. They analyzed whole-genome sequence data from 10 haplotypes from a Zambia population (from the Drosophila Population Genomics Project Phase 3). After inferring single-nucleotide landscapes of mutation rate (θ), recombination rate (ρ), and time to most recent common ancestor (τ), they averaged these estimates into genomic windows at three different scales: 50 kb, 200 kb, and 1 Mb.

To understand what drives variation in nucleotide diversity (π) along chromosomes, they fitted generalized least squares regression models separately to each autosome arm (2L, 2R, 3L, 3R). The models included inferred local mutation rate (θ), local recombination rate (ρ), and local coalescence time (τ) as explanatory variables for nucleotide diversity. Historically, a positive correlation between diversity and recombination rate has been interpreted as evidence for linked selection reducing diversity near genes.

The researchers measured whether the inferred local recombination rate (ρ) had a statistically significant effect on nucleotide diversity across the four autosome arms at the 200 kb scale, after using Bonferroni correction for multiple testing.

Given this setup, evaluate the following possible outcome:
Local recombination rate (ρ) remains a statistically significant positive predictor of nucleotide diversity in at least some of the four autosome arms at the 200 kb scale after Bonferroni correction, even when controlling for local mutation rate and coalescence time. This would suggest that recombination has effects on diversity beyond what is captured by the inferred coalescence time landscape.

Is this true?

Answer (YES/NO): YES